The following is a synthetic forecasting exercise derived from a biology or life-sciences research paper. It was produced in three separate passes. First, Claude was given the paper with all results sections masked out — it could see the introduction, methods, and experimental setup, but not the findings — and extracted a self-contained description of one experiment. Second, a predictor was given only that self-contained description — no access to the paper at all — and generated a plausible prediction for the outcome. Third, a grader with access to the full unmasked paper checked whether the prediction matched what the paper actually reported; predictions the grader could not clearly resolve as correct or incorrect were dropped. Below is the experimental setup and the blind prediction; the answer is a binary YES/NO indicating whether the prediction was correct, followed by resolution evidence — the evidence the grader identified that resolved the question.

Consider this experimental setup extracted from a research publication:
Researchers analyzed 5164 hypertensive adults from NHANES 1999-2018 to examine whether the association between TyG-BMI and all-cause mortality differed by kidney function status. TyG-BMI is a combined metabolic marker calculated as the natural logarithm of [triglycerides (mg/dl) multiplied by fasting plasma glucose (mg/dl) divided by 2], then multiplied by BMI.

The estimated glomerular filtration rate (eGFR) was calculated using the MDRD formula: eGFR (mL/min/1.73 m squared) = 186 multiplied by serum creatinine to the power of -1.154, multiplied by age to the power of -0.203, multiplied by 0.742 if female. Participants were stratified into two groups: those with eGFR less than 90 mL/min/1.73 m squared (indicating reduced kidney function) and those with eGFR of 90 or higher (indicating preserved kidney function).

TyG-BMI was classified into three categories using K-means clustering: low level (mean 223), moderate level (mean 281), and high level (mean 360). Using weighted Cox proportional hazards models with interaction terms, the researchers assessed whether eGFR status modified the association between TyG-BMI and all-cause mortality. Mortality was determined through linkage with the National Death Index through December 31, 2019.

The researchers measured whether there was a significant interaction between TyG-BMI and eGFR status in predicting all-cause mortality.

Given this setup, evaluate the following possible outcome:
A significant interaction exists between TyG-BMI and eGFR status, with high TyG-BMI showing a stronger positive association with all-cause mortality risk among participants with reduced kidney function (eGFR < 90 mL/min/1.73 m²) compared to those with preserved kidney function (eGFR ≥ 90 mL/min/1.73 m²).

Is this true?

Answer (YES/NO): NO